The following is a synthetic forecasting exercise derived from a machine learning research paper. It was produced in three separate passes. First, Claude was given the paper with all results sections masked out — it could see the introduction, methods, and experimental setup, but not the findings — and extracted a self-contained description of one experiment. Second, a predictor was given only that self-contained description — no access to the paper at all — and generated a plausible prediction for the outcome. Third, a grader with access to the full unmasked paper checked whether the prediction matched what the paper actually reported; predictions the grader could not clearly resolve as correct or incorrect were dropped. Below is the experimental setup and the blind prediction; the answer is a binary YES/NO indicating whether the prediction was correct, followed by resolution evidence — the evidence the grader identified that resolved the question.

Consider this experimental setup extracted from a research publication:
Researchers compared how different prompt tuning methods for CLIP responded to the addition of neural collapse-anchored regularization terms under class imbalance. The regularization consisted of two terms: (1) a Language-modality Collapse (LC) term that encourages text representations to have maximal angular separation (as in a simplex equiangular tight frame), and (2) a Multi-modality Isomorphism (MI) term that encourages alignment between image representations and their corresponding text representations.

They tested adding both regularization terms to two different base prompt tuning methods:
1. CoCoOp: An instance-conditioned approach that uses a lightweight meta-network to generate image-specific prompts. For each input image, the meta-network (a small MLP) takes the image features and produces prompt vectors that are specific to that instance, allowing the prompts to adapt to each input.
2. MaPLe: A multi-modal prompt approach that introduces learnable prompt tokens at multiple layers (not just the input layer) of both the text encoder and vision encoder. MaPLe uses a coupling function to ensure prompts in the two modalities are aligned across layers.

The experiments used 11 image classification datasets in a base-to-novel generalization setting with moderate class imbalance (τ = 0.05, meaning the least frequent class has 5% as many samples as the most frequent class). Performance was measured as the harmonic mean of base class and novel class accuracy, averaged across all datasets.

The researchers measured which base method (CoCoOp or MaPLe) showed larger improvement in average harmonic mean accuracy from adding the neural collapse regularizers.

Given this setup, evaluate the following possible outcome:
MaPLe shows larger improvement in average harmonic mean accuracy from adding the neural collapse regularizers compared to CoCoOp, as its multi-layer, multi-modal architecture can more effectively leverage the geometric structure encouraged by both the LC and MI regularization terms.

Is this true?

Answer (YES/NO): YES